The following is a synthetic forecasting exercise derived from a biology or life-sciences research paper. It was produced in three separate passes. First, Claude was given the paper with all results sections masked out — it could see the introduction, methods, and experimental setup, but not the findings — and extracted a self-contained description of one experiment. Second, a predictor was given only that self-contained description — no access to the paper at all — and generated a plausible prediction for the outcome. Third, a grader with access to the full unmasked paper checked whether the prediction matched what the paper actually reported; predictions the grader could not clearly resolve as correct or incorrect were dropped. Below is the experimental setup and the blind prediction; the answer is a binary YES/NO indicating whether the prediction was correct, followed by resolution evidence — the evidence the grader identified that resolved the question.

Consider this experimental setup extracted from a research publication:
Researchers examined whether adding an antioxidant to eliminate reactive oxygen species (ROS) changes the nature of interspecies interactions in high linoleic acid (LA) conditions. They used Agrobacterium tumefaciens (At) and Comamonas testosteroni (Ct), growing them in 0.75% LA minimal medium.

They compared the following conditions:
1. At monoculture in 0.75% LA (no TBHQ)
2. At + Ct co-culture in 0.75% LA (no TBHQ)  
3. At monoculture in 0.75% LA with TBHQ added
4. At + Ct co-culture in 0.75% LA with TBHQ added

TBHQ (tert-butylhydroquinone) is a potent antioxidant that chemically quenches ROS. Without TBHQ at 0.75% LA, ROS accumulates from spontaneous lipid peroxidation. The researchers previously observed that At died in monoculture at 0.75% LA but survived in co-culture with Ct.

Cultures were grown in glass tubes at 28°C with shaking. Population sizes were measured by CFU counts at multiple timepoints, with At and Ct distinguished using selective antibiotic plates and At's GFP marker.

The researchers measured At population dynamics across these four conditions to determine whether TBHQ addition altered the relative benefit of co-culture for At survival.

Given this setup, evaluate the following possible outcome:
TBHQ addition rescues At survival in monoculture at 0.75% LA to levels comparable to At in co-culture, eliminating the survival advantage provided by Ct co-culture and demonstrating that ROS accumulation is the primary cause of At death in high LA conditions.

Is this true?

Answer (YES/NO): NO